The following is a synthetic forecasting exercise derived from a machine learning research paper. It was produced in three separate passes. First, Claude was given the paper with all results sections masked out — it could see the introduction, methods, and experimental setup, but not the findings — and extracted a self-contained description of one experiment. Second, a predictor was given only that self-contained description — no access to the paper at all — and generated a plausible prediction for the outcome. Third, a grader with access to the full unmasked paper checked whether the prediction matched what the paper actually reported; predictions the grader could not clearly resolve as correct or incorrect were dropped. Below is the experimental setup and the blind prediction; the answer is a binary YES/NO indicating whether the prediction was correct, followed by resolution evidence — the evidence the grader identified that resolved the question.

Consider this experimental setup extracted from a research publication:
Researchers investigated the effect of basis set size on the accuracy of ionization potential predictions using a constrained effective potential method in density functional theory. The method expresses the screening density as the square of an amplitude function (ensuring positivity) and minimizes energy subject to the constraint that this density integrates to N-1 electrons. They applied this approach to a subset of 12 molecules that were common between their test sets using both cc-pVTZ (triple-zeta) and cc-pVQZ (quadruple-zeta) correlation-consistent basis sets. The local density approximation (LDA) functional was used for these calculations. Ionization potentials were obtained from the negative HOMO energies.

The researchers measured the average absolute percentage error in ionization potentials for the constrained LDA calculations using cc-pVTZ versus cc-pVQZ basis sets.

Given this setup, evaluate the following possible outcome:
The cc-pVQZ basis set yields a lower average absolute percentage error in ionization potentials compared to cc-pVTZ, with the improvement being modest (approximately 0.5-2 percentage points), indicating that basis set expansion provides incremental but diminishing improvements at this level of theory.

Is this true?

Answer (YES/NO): NO